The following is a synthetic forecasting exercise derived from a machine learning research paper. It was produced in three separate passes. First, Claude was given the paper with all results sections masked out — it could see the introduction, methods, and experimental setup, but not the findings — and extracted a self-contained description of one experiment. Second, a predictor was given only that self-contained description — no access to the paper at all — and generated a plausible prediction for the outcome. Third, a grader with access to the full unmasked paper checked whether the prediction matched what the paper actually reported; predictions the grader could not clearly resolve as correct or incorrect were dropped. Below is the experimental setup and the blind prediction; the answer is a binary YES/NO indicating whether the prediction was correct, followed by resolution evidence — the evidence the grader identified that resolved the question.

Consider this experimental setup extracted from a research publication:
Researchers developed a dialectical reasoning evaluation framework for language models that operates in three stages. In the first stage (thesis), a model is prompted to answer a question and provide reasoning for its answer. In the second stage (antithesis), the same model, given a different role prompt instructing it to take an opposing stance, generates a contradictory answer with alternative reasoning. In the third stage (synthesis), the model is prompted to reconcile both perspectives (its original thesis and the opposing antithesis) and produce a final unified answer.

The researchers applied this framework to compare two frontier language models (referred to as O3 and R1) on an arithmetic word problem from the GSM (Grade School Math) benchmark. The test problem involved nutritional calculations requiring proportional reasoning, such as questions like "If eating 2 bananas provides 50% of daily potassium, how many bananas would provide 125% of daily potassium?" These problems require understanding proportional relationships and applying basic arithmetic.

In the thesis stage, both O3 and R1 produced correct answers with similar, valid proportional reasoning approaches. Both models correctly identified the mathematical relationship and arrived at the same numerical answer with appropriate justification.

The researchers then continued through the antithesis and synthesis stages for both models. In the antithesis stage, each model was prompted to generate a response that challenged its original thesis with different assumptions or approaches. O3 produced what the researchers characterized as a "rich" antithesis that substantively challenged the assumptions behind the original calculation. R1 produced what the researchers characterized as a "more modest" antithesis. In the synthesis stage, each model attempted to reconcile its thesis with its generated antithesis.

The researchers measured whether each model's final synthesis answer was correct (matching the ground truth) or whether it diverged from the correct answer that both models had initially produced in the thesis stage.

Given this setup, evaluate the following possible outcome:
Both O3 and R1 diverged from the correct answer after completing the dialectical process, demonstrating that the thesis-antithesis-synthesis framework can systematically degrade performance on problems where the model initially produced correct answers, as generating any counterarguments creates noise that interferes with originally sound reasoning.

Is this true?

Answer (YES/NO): NO